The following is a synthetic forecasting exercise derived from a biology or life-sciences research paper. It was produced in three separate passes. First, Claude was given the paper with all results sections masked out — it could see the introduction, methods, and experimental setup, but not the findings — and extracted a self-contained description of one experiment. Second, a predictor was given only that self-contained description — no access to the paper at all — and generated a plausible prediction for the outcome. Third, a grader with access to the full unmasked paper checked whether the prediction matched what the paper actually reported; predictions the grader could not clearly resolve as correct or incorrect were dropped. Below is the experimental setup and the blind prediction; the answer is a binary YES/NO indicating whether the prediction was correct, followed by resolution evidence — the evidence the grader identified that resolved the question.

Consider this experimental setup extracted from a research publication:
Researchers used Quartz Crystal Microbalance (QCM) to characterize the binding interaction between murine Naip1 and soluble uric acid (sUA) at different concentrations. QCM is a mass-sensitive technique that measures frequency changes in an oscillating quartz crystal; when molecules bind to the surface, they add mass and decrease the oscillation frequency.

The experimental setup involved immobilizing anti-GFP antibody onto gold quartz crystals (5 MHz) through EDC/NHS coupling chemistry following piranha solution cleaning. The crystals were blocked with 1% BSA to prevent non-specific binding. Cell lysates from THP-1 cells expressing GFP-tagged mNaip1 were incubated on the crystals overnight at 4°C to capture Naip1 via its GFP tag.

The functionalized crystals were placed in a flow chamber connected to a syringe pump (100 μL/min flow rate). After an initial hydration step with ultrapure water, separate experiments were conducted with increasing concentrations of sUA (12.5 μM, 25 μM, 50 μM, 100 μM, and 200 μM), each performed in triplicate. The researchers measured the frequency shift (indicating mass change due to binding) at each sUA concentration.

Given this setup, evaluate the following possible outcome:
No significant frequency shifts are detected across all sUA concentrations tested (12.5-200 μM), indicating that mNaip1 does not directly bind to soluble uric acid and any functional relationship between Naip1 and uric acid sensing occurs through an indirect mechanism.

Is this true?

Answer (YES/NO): NO